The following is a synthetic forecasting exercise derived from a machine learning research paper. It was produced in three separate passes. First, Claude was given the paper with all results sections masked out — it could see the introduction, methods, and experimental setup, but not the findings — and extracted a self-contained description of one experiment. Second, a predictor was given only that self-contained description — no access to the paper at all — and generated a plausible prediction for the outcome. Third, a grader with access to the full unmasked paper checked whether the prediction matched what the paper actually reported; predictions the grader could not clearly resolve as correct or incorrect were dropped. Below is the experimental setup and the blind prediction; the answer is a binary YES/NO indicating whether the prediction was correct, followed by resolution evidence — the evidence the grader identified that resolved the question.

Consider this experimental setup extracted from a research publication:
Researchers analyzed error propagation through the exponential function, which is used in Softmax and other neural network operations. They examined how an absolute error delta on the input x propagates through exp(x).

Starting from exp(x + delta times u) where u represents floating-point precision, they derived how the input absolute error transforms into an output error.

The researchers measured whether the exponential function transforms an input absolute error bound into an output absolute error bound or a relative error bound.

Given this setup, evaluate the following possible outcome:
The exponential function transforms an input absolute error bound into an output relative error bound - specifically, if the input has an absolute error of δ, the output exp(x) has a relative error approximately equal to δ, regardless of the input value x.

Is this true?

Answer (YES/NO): YES